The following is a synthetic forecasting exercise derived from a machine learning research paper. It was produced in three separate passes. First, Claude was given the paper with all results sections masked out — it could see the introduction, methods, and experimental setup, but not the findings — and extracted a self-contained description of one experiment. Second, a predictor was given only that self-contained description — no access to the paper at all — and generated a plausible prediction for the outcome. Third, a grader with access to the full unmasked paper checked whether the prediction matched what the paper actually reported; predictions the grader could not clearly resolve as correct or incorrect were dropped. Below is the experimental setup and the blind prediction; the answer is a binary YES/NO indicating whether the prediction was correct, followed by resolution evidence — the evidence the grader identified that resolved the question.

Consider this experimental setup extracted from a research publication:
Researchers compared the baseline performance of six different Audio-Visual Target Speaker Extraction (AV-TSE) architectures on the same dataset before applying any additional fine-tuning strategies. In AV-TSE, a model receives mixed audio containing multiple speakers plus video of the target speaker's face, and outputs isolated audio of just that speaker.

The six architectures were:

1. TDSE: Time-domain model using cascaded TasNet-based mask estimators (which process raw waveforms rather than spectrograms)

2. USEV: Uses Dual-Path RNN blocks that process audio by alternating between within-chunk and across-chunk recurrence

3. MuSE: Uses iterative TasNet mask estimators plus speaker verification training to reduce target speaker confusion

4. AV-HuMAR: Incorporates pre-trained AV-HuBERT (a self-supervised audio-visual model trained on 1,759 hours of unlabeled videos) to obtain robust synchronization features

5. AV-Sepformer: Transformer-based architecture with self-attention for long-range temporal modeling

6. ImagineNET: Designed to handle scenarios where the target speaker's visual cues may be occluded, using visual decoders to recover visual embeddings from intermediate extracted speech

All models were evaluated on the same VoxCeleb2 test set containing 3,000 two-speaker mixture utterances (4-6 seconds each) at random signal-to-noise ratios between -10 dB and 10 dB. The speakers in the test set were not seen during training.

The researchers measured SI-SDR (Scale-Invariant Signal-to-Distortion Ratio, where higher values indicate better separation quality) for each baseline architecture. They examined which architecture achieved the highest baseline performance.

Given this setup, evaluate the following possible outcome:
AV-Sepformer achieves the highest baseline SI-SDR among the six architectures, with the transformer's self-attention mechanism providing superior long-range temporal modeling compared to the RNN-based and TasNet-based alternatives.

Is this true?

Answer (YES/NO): NO